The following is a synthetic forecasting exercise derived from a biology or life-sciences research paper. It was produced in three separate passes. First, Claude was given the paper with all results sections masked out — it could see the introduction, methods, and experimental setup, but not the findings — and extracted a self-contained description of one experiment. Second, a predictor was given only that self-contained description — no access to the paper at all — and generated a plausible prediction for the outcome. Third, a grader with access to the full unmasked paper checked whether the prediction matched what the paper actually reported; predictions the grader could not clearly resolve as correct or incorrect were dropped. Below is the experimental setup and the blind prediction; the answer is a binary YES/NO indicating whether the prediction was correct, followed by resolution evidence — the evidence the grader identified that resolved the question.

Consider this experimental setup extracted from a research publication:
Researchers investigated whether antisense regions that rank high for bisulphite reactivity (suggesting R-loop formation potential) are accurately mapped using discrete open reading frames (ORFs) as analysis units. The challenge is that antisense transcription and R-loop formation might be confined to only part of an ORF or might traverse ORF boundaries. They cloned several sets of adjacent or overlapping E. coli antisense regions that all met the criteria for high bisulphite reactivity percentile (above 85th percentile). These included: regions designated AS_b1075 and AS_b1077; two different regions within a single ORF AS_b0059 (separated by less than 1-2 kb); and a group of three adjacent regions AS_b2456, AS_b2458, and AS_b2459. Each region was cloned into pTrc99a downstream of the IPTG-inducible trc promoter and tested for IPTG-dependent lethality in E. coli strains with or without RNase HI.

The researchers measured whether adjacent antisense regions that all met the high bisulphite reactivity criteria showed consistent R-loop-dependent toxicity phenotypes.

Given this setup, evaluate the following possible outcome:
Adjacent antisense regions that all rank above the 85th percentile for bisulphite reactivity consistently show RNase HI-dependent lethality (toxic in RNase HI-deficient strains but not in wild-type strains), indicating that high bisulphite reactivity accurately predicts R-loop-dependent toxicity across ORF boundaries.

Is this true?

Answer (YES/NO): NO